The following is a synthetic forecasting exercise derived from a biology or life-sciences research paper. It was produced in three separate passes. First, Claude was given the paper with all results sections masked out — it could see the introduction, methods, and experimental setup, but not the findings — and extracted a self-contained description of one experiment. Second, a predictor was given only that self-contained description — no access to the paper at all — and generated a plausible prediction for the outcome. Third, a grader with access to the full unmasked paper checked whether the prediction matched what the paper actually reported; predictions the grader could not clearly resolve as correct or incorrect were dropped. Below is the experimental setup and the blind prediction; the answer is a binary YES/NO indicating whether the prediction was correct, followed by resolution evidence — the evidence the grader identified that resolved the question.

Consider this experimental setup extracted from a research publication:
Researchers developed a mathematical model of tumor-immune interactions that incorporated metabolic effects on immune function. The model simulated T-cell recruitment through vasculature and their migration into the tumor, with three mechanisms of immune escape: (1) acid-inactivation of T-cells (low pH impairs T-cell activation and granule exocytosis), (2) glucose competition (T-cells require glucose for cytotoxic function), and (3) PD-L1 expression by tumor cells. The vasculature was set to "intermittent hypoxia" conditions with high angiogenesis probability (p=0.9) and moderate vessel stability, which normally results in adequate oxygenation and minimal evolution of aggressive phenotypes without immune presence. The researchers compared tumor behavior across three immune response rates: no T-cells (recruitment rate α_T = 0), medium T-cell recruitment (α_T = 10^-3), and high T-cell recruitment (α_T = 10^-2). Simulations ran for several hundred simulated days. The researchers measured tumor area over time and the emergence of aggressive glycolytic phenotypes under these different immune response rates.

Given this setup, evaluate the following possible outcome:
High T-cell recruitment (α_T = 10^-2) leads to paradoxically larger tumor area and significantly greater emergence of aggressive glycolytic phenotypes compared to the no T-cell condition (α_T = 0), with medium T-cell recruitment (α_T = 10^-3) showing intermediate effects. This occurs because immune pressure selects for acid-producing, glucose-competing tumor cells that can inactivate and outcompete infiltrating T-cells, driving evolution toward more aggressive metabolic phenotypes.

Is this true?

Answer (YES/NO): NO